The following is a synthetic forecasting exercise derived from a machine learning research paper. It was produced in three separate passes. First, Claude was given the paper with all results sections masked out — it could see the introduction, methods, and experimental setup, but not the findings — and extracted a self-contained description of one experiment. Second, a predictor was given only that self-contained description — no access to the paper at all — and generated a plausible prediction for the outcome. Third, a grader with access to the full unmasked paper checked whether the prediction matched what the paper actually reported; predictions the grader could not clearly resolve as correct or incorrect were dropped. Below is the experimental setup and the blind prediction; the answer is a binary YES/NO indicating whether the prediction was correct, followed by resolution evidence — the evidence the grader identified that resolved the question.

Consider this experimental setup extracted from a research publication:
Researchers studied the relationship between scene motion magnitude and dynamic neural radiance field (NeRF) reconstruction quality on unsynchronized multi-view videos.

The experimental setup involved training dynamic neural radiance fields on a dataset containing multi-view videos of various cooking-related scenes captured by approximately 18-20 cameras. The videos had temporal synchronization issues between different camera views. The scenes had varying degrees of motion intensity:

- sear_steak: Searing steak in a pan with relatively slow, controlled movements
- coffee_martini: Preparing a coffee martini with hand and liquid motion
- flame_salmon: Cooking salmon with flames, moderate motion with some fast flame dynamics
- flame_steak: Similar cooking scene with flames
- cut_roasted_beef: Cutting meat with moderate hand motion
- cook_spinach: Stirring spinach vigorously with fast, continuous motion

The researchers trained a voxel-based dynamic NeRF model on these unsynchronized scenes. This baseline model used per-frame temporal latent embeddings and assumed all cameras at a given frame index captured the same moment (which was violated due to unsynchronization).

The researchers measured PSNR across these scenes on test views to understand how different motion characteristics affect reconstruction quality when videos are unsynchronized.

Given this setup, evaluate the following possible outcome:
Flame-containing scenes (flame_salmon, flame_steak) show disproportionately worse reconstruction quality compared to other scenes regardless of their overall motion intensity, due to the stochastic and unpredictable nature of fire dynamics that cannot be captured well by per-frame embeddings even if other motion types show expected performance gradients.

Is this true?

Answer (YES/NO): NO